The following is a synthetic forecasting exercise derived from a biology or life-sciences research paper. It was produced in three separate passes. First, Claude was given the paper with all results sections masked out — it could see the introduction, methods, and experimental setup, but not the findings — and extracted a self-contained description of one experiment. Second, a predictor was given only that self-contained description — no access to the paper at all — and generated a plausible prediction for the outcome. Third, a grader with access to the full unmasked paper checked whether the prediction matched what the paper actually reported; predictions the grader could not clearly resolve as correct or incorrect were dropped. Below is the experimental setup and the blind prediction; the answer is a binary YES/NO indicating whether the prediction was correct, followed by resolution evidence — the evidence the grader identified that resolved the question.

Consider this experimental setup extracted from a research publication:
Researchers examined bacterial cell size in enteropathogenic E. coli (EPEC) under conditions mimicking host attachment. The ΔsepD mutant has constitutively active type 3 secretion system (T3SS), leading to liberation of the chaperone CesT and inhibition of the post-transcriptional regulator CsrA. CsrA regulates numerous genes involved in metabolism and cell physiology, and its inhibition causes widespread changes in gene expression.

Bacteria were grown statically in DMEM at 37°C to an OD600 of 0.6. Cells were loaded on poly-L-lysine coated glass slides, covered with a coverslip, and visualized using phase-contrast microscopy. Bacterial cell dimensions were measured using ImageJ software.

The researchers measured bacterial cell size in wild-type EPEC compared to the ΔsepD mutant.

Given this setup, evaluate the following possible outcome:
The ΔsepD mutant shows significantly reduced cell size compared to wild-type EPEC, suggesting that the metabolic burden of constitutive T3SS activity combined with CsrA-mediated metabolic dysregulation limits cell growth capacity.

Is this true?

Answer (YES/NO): NO